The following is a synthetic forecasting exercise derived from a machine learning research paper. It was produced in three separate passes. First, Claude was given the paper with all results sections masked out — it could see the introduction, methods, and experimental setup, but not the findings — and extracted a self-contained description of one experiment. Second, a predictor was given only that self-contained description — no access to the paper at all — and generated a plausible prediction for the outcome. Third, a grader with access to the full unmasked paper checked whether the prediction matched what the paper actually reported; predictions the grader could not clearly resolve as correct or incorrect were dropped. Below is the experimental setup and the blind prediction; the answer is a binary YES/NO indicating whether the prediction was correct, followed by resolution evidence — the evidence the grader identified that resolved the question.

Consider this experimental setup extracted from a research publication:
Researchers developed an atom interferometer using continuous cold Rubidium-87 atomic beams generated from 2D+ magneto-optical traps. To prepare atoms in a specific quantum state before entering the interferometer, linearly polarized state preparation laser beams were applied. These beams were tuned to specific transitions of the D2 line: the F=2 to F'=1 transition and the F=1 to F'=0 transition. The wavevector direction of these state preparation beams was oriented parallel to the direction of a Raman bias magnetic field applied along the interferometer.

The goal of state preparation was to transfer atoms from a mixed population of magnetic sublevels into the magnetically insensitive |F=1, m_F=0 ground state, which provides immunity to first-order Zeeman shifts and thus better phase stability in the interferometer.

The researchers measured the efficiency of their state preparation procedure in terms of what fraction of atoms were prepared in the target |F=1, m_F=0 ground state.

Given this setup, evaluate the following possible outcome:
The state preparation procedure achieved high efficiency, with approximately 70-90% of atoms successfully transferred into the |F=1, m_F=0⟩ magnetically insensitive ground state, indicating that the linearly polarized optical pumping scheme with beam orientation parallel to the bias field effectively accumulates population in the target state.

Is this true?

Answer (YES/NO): YES